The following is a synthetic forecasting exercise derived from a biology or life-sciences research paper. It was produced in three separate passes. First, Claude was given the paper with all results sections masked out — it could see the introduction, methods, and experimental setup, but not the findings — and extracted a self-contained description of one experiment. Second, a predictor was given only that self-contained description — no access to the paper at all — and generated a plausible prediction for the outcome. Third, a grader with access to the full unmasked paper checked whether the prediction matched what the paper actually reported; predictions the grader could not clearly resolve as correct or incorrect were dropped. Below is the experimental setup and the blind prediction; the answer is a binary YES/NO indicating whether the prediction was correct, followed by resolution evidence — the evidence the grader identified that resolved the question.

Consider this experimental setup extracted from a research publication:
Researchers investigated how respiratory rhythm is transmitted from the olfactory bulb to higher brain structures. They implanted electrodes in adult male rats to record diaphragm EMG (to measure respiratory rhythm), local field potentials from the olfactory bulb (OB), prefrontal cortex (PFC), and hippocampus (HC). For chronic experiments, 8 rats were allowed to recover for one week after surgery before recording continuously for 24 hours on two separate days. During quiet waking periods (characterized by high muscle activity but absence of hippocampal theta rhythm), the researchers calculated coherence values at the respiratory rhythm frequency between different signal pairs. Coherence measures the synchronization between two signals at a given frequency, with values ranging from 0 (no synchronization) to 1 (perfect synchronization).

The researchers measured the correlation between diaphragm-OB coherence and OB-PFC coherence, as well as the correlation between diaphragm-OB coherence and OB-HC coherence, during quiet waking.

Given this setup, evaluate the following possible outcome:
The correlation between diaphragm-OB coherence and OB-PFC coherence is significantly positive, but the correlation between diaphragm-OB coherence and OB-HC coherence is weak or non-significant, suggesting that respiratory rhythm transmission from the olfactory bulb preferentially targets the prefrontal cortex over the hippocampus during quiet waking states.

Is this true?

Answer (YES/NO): YES